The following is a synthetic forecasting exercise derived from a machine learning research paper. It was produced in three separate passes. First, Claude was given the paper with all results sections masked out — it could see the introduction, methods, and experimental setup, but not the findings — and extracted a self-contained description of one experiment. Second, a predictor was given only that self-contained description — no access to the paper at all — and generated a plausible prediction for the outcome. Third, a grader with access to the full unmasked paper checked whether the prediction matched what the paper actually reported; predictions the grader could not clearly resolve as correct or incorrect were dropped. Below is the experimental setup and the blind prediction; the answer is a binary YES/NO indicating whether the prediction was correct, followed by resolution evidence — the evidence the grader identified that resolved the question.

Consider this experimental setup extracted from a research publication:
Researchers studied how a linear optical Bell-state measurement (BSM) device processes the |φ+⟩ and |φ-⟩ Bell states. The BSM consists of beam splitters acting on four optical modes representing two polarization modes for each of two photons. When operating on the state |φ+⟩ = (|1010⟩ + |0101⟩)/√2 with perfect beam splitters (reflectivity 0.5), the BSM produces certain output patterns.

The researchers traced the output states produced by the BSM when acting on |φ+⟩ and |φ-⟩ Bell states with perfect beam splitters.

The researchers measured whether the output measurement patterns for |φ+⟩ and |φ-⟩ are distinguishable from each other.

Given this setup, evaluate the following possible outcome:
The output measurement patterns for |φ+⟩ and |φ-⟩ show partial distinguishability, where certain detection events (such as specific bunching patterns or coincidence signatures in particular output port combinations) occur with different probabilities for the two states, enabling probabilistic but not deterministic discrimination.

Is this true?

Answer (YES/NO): NO